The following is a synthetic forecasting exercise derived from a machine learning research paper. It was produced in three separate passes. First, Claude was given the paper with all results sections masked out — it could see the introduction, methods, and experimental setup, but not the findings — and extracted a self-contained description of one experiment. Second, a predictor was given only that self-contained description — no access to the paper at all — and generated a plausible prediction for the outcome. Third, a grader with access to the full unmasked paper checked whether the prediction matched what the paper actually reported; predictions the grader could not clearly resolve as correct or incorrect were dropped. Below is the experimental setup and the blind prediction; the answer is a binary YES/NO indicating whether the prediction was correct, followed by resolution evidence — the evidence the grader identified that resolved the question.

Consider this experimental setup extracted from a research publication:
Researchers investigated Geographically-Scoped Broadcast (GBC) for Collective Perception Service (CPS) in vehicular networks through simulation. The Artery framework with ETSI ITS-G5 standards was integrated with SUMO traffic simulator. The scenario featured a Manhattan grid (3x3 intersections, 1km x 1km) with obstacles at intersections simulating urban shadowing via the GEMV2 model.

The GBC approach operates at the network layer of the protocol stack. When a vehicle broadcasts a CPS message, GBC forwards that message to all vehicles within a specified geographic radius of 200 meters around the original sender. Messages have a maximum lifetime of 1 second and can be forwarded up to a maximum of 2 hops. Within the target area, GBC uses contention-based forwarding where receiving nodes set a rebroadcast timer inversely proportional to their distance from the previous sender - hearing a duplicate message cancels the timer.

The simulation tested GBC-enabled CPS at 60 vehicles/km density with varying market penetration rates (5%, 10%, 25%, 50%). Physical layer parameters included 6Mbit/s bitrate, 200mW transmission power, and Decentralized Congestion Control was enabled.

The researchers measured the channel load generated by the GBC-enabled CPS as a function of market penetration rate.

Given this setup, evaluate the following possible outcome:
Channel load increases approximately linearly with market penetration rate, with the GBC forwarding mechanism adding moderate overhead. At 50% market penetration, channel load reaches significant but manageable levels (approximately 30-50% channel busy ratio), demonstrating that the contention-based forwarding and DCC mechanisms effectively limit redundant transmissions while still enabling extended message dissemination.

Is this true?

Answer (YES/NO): NO